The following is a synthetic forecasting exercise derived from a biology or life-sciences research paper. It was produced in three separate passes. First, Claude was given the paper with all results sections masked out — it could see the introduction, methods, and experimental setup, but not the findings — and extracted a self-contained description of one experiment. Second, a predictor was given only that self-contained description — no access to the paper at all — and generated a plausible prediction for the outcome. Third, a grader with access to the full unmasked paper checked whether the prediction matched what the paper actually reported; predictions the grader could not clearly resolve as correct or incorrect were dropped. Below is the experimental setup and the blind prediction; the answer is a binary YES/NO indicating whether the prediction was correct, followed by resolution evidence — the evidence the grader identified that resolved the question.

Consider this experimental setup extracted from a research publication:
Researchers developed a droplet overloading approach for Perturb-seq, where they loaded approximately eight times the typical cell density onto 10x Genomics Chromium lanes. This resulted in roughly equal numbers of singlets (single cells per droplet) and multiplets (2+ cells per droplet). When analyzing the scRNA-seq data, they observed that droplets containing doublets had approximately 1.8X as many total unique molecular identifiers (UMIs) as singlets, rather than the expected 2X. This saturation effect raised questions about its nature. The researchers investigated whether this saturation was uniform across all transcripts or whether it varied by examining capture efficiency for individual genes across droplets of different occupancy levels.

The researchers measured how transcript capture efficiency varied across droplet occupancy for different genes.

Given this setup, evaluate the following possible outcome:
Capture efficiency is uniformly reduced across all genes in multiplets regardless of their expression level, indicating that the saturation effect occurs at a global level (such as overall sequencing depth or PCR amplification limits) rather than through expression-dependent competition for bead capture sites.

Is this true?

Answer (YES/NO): NO